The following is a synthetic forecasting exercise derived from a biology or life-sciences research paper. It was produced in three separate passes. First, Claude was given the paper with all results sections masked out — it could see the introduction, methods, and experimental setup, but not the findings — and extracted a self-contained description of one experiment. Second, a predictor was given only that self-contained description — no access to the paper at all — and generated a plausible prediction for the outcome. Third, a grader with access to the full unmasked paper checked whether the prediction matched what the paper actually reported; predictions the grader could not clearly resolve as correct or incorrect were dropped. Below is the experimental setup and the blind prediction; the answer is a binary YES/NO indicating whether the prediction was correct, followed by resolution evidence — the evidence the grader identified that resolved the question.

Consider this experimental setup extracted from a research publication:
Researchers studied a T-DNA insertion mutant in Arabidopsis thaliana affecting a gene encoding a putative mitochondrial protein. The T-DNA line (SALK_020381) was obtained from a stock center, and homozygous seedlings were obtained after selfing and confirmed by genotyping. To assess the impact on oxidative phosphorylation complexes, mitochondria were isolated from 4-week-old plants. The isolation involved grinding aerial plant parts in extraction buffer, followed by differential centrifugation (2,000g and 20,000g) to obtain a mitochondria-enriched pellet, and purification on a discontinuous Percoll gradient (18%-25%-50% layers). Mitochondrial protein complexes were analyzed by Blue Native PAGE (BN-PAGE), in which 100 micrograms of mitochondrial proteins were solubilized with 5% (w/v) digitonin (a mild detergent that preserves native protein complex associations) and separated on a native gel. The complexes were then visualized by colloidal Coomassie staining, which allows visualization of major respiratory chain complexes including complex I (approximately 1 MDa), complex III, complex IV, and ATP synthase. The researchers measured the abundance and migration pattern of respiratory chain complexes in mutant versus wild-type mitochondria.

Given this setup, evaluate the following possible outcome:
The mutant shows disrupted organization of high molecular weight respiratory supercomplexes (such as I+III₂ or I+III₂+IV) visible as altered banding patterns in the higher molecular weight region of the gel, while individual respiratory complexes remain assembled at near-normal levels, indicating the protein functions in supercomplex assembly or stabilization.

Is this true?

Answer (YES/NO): NO